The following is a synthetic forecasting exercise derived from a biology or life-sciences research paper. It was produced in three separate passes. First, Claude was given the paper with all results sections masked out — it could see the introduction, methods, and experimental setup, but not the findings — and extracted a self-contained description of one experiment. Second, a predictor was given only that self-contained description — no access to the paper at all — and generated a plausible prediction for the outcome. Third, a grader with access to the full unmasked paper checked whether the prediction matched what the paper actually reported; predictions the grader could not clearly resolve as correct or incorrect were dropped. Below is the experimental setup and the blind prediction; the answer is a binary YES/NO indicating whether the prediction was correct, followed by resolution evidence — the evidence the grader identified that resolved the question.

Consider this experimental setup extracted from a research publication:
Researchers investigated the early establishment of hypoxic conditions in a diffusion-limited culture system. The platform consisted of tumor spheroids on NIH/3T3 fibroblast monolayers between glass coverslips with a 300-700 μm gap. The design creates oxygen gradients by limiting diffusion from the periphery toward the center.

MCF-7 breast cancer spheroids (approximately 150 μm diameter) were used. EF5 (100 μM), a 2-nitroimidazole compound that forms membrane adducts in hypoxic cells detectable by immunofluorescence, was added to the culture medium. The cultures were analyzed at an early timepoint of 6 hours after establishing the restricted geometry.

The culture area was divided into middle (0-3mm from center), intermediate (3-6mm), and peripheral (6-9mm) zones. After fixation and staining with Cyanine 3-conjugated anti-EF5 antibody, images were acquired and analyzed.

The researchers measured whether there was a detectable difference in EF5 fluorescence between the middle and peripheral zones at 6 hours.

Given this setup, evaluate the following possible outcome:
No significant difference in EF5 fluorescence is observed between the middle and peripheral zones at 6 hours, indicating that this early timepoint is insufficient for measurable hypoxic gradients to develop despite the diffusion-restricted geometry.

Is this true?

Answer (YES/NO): NO